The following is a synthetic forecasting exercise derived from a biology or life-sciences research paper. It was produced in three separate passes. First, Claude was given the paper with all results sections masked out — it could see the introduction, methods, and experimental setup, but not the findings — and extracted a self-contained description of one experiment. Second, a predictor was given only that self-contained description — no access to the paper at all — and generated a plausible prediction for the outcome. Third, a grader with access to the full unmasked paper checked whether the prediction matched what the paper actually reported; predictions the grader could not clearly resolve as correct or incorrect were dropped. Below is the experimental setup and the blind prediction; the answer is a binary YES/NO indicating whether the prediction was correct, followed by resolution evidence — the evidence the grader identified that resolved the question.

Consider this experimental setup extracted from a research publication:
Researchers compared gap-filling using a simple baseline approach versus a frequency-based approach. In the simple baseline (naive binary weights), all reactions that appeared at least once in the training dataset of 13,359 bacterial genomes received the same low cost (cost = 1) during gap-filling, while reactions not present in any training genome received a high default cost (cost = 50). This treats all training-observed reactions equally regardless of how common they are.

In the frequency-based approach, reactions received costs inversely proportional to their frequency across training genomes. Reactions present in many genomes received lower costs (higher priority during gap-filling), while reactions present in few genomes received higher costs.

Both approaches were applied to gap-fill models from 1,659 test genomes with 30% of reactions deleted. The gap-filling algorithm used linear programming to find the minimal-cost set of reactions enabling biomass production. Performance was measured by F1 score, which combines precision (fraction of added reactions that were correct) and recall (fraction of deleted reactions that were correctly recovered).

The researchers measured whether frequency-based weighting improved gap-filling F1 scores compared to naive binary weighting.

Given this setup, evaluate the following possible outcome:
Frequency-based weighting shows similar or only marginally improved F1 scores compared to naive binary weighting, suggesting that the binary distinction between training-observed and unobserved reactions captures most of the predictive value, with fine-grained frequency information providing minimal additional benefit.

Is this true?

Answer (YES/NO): NO